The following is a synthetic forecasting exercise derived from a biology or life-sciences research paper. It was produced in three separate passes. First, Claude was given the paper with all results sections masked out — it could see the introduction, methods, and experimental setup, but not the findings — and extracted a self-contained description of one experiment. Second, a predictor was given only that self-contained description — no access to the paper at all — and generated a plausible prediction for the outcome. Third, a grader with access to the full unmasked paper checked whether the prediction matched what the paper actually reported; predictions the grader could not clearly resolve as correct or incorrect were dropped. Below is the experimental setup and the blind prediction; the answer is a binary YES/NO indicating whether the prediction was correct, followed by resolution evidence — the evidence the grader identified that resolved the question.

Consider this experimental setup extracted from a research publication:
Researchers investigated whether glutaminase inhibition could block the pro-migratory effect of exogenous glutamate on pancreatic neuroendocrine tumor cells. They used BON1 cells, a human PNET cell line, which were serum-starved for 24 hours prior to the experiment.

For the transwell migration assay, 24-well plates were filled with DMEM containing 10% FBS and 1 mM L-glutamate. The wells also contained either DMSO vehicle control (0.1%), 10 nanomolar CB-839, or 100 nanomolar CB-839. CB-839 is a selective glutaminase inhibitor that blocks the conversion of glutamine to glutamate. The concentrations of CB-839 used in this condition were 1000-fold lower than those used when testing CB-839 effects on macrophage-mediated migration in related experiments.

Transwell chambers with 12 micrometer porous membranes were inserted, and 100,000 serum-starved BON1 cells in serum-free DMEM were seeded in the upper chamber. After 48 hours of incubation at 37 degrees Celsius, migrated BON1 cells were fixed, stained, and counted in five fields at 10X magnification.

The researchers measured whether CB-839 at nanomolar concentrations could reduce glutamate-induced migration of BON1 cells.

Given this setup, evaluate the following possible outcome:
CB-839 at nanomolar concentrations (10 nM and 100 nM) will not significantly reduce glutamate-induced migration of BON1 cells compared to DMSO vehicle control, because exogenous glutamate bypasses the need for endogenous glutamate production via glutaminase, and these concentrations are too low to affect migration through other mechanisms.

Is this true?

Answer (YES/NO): YES